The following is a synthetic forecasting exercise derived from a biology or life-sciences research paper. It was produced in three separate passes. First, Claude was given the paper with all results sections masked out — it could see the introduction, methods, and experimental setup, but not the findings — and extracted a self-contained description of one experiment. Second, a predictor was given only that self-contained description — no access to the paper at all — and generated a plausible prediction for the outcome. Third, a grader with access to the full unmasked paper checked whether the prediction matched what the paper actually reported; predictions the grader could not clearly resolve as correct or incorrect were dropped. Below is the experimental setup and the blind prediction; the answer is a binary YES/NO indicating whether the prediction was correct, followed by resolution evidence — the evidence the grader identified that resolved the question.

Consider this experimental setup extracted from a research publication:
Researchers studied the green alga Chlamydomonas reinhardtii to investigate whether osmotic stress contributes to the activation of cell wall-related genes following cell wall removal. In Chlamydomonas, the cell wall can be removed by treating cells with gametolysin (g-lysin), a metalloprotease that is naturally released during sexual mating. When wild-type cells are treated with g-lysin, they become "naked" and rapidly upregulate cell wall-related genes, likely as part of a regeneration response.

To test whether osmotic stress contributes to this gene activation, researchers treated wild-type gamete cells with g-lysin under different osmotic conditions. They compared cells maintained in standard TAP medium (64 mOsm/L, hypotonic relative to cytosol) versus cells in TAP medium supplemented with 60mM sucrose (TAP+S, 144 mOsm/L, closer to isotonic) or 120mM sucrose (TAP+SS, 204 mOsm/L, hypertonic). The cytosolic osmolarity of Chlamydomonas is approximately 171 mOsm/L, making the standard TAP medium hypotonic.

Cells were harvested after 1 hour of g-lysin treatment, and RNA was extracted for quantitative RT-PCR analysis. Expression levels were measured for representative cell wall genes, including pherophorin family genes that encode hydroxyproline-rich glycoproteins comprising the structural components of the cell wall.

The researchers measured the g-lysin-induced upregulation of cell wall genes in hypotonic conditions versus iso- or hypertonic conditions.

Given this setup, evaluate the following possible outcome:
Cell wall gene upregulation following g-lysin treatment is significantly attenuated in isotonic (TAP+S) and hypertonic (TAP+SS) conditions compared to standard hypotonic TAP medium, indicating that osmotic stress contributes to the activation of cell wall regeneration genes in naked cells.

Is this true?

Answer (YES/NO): YES